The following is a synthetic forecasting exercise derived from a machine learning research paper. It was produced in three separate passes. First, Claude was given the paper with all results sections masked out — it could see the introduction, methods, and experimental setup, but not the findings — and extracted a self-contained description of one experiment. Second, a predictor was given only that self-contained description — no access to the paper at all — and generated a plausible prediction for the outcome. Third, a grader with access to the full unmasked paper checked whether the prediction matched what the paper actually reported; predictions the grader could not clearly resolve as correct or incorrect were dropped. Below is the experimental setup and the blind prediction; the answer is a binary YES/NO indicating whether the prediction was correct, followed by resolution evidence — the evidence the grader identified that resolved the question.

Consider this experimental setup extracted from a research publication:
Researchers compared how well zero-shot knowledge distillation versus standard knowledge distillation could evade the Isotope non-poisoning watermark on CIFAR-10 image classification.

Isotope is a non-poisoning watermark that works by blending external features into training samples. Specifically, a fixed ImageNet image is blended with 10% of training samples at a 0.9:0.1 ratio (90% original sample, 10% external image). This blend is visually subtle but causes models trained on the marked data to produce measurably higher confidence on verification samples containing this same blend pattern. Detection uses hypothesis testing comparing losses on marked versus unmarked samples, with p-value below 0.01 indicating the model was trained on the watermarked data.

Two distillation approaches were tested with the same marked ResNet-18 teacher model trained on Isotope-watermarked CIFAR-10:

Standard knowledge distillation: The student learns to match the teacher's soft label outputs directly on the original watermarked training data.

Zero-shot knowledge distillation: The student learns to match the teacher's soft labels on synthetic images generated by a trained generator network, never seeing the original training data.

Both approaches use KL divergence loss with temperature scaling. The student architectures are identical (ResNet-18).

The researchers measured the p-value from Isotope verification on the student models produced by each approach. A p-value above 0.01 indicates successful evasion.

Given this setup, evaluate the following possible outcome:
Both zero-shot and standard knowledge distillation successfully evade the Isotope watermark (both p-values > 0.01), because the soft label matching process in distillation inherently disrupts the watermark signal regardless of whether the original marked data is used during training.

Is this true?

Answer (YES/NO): NO